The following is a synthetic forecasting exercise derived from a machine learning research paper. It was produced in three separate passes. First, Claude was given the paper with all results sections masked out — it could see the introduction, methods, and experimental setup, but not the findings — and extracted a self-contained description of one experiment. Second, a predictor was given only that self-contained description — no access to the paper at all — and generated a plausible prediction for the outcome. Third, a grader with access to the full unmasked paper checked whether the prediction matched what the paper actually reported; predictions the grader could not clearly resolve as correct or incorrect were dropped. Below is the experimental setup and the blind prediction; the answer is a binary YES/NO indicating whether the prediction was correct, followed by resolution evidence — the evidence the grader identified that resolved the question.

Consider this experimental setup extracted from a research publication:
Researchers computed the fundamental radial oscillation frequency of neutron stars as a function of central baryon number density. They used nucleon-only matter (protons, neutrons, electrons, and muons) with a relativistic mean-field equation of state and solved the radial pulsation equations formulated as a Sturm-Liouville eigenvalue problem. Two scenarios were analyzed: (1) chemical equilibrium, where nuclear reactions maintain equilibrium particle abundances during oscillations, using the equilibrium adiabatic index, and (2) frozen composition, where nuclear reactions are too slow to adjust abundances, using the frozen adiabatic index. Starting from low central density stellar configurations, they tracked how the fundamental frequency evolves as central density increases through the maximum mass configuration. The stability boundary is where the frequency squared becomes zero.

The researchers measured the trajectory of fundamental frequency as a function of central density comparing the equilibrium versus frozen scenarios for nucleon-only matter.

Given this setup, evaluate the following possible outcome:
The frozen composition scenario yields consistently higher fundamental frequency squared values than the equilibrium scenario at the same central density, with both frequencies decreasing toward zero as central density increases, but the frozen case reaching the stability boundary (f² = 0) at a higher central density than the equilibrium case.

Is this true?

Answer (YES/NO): NO